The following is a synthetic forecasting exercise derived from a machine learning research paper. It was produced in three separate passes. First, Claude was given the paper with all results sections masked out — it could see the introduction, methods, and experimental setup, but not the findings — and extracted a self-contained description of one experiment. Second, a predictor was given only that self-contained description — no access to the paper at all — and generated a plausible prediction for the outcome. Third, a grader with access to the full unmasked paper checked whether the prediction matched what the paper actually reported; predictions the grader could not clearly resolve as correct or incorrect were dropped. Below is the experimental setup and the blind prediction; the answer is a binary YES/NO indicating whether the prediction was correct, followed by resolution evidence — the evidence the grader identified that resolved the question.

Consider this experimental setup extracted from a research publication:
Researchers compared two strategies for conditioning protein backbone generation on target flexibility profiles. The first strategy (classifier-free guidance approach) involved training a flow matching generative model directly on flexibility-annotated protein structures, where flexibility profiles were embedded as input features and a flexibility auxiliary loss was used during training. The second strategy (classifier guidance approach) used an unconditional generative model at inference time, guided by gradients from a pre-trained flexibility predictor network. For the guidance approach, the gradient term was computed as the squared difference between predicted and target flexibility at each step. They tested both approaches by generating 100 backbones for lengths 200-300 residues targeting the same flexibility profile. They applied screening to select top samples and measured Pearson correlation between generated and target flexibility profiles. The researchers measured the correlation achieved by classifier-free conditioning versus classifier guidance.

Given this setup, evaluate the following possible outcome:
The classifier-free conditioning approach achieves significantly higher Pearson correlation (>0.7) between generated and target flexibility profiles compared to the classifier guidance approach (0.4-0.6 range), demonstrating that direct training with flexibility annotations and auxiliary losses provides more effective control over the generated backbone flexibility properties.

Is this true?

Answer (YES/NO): NO